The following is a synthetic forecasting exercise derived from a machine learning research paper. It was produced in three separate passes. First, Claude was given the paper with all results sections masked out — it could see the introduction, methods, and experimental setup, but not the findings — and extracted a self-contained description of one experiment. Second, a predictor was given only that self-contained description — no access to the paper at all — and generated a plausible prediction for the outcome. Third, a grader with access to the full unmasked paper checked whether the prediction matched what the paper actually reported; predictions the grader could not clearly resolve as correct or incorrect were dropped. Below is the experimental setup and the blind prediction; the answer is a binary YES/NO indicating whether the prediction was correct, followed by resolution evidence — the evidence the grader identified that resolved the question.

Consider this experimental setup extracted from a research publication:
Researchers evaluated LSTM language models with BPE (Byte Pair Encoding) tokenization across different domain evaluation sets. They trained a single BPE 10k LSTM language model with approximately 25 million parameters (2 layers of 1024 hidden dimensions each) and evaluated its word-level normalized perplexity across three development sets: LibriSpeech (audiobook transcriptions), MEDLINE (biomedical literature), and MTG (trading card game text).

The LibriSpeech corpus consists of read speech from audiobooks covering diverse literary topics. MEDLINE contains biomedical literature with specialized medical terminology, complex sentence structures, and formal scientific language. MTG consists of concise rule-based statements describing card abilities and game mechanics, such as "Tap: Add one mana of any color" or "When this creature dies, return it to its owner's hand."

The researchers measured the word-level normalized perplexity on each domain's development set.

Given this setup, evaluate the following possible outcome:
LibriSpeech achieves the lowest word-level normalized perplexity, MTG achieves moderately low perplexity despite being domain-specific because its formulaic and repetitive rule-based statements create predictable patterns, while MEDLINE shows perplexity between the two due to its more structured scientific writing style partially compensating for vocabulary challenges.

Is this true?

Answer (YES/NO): NO